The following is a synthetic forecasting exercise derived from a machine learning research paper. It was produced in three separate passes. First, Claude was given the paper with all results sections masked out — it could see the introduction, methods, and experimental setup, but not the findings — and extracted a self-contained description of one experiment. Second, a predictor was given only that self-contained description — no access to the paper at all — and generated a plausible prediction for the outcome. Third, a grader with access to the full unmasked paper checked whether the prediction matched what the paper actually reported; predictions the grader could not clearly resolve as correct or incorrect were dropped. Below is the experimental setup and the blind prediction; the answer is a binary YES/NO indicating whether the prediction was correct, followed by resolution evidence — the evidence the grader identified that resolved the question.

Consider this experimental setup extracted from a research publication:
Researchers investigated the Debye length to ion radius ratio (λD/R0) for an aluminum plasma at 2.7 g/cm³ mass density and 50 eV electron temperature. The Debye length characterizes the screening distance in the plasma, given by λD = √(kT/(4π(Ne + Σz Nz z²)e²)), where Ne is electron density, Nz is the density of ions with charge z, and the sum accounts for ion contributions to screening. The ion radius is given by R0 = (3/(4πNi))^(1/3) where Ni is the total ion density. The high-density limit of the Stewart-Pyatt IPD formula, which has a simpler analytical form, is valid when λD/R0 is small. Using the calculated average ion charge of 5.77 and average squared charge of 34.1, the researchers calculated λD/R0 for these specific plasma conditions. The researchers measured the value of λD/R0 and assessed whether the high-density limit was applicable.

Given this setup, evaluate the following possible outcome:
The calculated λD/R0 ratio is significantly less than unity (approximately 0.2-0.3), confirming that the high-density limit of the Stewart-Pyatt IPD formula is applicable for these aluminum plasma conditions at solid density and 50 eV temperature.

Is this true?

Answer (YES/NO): YES